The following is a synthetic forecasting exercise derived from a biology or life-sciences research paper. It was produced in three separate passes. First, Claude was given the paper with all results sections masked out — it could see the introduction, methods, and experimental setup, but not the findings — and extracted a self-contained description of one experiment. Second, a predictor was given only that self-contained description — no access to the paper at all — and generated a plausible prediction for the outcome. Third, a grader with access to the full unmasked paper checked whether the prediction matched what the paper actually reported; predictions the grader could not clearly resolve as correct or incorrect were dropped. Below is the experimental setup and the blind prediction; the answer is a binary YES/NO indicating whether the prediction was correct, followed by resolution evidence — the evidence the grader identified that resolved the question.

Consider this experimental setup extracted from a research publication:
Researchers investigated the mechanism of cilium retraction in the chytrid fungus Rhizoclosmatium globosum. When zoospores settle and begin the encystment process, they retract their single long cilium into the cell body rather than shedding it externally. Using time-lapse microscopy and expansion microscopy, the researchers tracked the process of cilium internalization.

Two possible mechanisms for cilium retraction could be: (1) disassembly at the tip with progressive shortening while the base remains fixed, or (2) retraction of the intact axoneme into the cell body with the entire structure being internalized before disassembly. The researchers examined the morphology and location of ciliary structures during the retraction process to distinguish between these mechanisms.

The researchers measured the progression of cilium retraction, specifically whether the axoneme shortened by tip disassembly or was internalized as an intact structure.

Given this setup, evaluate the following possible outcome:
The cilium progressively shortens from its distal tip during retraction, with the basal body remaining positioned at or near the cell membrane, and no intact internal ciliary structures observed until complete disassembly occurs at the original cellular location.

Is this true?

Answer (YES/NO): NO